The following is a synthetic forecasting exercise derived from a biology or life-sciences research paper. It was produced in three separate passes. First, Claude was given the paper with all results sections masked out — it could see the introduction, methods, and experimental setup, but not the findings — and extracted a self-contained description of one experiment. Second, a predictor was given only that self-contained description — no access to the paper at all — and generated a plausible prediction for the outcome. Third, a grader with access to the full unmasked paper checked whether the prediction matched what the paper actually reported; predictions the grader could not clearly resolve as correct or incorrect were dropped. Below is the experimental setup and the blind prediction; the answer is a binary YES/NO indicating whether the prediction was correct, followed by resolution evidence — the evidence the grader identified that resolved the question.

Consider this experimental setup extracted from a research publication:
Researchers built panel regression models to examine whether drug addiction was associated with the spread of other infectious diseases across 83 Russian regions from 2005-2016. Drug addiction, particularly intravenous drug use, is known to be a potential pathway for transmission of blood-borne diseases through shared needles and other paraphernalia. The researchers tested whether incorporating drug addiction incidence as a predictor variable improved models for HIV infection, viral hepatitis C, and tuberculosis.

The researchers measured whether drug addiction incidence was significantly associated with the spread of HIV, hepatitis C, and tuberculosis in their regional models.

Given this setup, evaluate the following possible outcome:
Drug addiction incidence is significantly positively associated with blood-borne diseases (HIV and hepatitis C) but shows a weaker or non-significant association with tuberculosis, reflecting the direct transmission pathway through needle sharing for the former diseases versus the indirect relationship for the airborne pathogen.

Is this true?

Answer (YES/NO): YES